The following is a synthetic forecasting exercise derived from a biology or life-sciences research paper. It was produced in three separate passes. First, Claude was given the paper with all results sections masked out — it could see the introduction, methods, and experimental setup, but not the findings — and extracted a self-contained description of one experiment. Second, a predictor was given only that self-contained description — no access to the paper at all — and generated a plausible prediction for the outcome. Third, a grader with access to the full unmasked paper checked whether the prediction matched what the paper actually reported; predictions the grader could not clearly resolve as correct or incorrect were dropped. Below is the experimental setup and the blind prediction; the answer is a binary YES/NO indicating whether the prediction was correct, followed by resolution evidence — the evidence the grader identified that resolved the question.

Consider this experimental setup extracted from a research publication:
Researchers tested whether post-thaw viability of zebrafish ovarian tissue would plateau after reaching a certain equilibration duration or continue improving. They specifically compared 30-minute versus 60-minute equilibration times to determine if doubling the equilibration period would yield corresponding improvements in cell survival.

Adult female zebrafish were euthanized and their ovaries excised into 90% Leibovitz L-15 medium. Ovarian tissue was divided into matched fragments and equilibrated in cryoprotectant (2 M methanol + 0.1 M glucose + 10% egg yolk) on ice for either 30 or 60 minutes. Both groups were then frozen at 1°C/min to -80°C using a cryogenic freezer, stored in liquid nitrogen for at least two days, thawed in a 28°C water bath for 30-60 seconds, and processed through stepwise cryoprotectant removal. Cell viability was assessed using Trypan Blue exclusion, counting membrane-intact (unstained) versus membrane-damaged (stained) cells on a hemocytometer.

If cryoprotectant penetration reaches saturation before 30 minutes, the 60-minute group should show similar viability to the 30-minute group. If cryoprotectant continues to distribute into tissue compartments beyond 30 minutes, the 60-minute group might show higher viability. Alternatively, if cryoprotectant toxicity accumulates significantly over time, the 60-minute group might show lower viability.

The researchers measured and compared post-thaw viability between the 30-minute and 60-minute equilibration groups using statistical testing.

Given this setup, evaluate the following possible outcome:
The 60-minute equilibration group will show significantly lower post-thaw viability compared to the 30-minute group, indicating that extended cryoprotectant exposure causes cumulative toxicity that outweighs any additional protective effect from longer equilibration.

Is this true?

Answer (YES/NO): NO